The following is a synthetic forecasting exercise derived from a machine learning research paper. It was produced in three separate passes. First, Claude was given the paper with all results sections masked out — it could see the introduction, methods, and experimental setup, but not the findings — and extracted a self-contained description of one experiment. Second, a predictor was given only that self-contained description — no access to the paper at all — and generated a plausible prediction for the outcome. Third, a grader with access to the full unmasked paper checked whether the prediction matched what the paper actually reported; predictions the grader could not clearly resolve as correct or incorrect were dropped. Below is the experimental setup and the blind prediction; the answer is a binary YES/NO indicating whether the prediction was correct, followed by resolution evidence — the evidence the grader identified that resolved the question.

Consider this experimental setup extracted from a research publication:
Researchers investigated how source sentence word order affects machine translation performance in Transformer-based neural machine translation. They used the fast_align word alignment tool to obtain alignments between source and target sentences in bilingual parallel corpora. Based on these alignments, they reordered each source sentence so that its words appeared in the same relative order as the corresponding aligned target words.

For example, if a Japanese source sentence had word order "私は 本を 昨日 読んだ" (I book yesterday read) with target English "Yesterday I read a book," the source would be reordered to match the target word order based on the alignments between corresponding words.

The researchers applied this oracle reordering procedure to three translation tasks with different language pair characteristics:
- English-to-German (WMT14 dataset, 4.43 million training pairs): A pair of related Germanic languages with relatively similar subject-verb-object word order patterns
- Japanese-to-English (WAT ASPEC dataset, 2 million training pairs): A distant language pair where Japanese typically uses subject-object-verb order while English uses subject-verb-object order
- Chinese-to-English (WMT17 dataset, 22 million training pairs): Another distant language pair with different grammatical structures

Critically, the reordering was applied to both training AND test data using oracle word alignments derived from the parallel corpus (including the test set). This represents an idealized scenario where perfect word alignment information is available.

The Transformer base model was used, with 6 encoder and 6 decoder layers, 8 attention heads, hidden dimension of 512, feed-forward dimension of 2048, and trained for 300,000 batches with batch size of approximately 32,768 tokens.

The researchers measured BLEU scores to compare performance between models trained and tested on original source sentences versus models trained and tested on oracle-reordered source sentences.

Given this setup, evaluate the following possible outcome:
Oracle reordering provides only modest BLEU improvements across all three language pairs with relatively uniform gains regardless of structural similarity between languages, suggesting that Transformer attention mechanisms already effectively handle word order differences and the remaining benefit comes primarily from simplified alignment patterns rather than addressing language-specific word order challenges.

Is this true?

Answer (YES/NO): NO